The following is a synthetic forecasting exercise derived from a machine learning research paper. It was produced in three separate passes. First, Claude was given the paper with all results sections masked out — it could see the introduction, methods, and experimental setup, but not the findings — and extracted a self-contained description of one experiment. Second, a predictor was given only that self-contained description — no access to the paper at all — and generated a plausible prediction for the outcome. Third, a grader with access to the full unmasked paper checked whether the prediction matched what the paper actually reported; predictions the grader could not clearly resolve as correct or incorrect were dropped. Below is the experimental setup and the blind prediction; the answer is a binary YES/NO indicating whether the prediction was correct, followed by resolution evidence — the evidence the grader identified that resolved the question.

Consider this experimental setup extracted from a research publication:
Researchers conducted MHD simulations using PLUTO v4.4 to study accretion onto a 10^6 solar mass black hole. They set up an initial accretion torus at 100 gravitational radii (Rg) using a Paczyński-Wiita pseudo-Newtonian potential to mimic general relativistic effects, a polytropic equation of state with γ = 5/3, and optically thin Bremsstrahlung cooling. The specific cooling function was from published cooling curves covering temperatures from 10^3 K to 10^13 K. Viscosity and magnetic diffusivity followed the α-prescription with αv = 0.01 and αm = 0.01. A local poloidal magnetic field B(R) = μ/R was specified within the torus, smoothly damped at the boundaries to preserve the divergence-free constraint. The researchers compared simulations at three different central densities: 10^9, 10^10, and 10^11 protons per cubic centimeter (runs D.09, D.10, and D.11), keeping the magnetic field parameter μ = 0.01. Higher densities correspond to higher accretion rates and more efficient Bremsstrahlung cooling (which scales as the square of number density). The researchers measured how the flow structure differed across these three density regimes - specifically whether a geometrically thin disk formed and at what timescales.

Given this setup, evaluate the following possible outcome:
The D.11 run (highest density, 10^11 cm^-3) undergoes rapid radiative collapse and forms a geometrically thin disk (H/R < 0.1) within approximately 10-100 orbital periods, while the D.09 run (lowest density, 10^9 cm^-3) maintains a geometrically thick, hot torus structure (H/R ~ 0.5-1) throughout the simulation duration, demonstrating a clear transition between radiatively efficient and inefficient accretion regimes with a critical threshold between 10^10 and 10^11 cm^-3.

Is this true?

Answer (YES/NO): NO